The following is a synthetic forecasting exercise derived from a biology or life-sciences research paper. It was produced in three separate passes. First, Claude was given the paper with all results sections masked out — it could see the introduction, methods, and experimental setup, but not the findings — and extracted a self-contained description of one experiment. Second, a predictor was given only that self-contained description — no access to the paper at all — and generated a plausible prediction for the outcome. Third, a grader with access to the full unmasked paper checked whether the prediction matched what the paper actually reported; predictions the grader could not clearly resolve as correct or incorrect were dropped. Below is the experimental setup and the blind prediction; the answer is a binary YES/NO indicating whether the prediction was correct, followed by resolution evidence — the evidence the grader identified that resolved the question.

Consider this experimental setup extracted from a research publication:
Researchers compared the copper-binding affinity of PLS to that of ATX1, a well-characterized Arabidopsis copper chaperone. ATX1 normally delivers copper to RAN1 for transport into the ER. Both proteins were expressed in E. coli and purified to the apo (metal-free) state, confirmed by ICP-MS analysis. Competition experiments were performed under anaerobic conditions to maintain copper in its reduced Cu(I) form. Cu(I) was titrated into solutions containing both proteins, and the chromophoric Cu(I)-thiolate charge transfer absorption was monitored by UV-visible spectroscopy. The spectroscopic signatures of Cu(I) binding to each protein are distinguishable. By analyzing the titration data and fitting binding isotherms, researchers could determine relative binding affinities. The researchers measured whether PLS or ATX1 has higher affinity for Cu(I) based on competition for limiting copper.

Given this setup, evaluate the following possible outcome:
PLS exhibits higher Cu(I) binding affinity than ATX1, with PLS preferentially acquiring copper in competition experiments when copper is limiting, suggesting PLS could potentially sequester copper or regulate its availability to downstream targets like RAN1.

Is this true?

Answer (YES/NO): NO